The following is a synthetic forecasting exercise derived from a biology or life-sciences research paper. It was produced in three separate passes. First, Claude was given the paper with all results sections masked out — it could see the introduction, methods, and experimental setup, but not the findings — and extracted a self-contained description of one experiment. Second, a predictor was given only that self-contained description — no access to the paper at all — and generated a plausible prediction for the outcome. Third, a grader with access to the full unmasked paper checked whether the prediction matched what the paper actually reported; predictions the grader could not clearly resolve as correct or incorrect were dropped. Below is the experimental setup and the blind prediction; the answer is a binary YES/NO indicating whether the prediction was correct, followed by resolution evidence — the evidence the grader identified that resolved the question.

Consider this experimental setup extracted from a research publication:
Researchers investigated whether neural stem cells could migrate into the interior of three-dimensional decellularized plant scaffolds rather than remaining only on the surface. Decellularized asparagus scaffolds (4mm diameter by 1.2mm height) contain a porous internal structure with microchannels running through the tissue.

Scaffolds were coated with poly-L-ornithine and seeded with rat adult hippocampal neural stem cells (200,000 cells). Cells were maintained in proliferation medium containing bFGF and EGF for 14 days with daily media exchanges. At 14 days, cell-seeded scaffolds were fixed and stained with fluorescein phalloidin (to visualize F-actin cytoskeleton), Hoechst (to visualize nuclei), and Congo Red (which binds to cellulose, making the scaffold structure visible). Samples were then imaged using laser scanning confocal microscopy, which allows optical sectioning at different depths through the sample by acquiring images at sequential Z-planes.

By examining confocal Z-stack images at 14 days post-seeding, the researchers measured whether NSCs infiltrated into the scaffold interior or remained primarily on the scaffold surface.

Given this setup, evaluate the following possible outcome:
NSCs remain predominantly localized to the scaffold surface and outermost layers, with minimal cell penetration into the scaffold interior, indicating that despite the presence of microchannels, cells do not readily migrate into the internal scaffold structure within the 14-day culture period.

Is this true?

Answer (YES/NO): NO